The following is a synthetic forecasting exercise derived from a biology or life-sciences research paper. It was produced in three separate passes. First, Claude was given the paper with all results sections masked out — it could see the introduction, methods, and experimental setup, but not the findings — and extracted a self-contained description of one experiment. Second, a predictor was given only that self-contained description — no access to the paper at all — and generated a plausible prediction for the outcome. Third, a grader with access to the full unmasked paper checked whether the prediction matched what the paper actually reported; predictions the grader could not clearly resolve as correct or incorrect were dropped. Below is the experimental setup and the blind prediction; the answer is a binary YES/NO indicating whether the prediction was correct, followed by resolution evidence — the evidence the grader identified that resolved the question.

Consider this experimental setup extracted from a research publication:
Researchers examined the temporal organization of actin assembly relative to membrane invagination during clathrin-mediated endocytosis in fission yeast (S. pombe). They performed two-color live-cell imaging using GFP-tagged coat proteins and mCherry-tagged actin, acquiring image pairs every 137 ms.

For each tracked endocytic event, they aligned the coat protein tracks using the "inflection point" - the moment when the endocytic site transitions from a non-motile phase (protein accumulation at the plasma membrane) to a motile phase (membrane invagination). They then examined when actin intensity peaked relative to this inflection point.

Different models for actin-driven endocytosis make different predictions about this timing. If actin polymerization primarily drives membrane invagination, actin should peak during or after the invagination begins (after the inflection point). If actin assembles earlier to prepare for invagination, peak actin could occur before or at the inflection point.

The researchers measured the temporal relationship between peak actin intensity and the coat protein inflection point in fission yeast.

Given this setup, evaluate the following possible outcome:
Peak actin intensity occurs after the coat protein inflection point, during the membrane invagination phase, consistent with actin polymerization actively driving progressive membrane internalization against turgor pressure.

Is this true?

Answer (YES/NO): YES